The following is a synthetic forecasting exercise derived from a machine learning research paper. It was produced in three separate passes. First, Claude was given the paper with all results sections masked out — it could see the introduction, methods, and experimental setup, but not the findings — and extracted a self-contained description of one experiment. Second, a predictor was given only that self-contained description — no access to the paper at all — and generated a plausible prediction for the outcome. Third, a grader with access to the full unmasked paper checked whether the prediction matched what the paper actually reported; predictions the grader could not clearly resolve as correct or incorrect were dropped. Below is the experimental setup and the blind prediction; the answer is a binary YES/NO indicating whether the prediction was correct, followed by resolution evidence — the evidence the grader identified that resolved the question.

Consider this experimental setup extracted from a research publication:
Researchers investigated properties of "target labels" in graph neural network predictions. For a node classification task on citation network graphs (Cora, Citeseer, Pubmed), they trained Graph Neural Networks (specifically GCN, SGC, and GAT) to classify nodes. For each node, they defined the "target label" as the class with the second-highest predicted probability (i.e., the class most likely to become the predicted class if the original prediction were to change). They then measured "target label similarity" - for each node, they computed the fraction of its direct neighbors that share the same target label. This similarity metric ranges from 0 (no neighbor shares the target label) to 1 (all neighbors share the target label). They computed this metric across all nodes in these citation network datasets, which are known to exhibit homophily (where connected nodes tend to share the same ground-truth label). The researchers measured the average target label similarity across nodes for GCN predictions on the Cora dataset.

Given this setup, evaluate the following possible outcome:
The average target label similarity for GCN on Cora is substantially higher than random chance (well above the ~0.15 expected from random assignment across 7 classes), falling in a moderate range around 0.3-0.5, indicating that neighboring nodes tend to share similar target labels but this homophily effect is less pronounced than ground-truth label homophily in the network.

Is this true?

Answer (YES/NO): NO